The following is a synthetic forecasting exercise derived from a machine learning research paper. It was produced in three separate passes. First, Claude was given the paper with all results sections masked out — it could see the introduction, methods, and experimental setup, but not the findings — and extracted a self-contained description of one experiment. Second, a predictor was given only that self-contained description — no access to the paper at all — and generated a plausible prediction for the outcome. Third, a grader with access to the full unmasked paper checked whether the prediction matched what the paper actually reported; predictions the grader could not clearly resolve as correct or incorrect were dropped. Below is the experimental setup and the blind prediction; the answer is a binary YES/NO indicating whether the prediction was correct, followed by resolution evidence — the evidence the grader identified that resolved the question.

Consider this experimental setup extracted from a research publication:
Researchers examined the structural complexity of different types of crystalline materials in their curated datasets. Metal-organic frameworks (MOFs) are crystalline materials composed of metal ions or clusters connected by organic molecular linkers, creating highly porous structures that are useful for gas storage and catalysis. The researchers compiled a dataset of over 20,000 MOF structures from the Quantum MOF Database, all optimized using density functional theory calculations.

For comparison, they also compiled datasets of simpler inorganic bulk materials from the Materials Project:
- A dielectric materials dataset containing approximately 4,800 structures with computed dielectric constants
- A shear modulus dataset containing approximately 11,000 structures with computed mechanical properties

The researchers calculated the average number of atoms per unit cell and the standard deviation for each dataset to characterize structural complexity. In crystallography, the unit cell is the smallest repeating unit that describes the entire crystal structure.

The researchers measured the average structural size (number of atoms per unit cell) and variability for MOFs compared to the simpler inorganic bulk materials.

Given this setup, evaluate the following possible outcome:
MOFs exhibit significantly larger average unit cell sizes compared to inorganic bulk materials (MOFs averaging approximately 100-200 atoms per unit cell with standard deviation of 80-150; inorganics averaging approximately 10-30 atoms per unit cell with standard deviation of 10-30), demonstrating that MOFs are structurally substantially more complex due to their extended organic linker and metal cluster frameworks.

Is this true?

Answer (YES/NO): NO